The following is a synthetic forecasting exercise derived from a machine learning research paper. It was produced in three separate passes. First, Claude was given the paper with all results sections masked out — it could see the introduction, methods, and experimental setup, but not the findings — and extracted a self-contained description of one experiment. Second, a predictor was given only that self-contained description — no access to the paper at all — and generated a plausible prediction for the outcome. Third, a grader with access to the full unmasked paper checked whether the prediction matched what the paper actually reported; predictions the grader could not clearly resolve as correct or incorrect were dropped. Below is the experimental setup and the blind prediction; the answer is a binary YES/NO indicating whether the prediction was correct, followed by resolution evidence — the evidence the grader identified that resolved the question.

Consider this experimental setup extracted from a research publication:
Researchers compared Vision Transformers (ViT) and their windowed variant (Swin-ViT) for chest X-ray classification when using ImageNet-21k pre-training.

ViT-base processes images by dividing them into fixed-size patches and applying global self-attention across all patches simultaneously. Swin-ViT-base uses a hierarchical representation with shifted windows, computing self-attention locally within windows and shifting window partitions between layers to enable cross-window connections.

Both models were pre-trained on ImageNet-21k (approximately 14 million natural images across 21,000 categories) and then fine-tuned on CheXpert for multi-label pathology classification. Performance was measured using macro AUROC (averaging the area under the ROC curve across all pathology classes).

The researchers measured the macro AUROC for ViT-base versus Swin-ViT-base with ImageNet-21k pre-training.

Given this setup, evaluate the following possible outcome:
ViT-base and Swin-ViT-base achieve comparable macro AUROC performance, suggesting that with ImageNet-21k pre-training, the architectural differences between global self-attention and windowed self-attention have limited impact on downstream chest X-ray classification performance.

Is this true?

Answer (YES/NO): NO